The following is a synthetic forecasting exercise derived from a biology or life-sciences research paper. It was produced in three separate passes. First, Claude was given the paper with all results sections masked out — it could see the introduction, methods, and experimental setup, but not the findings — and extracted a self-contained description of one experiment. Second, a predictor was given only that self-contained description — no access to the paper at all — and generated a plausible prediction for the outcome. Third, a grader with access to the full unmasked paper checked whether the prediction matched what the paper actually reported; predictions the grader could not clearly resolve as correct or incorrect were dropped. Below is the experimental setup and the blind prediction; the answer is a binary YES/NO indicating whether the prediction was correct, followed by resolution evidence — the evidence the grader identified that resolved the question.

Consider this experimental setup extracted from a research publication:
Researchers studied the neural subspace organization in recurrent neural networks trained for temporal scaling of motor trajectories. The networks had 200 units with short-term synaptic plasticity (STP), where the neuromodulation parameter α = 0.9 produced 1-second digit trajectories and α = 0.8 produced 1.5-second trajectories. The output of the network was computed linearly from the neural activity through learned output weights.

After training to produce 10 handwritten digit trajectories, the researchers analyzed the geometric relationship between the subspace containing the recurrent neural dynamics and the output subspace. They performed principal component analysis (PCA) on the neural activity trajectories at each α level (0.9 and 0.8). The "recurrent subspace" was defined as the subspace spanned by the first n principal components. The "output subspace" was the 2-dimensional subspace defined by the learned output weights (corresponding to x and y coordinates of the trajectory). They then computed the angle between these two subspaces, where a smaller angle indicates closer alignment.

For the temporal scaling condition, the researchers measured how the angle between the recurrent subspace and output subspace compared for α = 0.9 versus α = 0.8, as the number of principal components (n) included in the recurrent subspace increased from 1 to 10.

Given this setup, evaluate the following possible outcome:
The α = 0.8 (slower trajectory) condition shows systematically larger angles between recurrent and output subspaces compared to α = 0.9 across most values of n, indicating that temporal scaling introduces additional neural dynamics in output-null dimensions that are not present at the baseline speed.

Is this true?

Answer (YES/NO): NO